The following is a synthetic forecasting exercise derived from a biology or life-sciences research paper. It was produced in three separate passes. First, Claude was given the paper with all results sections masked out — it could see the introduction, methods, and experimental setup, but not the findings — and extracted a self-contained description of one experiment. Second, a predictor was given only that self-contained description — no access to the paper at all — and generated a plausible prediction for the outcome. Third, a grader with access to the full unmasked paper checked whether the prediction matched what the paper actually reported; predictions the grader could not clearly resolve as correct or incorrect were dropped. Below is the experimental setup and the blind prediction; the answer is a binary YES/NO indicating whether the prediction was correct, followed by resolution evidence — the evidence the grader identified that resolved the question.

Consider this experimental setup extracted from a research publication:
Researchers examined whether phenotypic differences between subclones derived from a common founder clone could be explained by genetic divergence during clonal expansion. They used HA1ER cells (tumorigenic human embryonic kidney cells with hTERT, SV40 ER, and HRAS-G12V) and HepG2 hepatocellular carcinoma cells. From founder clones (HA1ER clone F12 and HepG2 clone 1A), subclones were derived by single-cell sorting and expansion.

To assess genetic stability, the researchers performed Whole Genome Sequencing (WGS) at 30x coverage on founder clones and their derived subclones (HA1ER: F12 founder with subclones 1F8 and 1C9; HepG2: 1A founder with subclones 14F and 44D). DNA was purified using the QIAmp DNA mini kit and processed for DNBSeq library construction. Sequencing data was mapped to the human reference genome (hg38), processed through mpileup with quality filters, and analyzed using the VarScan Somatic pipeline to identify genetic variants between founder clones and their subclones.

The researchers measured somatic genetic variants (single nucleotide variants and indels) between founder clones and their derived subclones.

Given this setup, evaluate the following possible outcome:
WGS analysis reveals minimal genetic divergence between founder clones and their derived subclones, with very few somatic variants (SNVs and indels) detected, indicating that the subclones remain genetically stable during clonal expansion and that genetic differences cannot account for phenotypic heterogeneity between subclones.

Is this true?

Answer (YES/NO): YES